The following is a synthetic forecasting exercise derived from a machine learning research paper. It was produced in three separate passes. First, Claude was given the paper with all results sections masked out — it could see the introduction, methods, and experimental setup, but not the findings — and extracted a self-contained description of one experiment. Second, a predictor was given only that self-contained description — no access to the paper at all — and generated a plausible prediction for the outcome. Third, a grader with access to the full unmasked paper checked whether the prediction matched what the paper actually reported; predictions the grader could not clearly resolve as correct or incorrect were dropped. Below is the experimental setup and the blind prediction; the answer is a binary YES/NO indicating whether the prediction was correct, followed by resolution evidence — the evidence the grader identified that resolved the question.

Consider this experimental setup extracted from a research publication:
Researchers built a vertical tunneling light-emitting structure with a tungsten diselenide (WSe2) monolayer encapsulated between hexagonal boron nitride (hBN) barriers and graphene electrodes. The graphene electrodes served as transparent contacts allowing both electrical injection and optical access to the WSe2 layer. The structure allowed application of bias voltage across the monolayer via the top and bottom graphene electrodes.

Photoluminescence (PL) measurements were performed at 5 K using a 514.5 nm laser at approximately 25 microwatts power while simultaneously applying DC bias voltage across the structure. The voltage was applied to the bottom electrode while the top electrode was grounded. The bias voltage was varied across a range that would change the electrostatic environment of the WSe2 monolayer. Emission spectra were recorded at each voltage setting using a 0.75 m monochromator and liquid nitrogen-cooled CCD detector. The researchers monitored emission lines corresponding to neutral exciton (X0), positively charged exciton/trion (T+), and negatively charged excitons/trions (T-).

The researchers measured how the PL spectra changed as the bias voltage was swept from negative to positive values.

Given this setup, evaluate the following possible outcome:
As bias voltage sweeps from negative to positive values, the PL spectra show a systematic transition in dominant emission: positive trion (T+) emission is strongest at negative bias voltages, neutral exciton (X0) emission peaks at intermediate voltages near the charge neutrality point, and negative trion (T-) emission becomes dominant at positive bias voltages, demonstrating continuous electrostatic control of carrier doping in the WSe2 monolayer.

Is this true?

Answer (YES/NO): NO